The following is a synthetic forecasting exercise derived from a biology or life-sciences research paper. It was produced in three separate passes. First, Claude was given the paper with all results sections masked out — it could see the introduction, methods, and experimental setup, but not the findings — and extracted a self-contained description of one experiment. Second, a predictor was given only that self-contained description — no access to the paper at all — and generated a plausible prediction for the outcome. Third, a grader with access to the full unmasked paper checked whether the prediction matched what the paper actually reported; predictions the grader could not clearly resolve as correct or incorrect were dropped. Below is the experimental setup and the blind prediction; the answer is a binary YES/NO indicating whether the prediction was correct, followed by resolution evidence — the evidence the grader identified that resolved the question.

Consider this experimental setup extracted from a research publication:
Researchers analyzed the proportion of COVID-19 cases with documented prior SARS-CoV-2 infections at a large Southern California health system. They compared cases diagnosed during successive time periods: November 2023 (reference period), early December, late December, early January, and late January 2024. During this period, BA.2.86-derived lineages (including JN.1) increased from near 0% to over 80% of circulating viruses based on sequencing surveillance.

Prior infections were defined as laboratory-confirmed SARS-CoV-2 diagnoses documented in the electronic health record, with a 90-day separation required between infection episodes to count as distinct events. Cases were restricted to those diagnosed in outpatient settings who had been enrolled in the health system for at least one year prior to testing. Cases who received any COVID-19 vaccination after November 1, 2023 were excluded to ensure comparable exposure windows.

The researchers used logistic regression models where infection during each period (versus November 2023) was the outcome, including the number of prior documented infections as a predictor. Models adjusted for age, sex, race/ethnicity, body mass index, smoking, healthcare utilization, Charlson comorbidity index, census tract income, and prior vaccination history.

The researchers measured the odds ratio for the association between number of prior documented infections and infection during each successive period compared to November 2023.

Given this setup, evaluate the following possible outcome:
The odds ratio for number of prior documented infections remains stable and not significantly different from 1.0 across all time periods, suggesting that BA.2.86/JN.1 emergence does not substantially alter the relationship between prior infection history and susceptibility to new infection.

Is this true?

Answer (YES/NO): NO